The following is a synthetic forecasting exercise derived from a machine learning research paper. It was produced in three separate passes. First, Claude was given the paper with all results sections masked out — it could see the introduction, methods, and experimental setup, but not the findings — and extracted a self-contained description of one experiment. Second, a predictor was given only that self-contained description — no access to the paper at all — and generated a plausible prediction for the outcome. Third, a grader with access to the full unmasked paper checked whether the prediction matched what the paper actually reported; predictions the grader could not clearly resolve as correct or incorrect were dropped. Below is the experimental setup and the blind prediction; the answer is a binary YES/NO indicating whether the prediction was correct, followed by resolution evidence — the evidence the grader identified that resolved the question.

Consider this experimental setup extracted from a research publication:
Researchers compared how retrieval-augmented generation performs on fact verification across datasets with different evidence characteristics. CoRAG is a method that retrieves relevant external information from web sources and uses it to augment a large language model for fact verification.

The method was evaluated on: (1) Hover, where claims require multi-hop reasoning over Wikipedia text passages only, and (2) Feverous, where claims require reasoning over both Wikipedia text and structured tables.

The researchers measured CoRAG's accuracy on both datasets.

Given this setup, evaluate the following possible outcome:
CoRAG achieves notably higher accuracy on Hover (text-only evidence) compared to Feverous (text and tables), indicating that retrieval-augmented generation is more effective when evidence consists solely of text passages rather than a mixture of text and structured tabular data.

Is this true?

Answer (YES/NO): NO